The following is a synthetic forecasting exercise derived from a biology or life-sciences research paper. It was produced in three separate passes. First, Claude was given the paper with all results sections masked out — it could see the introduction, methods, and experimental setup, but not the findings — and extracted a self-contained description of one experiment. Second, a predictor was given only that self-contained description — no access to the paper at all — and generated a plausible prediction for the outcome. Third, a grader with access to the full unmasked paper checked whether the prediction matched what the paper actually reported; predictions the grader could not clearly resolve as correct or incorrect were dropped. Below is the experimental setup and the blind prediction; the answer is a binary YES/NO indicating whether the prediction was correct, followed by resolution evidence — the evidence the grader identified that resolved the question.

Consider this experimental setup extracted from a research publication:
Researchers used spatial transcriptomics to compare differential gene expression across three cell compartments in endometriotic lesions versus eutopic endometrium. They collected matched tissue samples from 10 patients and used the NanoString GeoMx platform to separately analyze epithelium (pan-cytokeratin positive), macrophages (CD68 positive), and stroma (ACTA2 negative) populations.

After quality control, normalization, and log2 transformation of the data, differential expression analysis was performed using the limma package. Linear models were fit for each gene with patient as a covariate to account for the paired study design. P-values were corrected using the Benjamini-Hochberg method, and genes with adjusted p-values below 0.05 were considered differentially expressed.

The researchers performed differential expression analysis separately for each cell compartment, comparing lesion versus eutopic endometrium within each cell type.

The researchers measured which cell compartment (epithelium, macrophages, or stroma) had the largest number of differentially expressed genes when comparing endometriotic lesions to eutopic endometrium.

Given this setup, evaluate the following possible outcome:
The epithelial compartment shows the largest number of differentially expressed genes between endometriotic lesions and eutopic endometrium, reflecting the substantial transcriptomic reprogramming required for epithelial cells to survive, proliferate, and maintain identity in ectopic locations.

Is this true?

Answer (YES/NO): NO